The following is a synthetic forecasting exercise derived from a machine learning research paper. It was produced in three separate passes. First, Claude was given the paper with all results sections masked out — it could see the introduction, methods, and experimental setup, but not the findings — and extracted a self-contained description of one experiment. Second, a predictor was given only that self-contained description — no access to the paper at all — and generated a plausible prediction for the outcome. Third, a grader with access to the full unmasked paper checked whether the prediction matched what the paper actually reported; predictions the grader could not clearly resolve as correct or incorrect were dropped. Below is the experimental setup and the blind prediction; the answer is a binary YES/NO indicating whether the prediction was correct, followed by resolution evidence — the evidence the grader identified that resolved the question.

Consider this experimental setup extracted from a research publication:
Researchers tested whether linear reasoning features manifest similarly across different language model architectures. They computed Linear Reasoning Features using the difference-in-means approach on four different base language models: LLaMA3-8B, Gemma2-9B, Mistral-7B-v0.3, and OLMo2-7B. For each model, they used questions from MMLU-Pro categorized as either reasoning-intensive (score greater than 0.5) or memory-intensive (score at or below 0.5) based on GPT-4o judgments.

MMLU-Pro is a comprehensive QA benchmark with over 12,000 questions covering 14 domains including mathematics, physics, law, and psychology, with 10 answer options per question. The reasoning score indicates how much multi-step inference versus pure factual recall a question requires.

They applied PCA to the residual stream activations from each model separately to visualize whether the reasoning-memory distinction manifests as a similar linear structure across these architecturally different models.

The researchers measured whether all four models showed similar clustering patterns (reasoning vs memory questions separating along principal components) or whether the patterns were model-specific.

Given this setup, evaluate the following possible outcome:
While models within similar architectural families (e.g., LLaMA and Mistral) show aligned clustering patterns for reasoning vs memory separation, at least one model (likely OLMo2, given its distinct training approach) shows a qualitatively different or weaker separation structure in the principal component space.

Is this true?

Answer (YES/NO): NO